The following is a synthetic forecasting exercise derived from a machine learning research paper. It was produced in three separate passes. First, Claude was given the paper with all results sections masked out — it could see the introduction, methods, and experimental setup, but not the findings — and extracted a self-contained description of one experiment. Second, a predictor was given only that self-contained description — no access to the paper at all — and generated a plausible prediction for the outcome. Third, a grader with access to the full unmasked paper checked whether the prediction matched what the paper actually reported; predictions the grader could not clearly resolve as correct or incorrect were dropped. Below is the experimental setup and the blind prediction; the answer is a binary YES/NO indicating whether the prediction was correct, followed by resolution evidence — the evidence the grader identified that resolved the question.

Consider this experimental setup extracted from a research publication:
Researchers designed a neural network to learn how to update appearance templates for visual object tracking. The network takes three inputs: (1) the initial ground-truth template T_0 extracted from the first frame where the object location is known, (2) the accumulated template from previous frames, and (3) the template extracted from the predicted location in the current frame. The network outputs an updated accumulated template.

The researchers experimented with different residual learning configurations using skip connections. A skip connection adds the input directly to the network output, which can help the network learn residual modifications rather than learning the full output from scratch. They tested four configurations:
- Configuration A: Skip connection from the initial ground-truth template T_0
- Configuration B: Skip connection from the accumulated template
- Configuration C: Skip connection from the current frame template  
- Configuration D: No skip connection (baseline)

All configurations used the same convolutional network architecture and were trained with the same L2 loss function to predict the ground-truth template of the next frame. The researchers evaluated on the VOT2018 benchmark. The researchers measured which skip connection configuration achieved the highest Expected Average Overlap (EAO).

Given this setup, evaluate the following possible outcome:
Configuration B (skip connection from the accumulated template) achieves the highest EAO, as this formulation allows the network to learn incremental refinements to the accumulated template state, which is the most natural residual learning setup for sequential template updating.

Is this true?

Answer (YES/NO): NO